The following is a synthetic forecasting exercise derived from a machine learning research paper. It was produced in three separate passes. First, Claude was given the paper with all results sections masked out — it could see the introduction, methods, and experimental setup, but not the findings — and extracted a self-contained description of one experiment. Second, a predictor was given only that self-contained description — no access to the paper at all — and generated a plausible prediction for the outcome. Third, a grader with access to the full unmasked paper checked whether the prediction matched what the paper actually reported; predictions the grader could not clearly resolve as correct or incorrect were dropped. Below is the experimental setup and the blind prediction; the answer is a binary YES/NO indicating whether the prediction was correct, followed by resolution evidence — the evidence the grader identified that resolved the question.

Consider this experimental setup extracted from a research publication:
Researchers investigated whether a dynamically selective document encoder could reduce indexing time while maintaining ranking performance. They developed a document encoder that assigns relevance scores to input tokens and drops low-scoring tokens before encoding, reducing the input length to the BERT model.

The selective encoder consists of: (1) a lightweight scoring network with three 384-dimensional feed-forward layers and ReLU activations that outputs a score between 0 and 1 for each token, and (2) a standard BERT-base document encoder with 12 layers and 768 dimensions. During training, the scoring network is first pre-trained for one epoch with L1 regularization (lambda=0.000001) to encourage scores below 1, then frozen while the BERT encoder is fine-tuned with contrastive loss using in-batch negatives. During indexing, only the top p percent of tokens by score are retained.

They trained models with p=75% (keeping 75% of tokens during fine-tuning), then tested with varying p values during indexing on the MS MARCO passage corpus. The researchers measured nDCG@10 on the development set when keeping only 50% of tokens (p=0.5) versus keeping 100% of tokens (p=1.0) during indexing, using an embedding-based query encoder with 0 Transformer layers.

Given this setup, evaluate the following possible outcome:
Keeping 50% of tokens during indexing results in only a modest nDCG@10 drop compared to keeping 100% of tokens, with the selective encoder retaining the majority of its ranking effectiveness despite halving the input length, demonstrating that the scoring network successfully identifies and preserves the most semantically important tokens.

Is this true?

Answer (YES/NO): YES